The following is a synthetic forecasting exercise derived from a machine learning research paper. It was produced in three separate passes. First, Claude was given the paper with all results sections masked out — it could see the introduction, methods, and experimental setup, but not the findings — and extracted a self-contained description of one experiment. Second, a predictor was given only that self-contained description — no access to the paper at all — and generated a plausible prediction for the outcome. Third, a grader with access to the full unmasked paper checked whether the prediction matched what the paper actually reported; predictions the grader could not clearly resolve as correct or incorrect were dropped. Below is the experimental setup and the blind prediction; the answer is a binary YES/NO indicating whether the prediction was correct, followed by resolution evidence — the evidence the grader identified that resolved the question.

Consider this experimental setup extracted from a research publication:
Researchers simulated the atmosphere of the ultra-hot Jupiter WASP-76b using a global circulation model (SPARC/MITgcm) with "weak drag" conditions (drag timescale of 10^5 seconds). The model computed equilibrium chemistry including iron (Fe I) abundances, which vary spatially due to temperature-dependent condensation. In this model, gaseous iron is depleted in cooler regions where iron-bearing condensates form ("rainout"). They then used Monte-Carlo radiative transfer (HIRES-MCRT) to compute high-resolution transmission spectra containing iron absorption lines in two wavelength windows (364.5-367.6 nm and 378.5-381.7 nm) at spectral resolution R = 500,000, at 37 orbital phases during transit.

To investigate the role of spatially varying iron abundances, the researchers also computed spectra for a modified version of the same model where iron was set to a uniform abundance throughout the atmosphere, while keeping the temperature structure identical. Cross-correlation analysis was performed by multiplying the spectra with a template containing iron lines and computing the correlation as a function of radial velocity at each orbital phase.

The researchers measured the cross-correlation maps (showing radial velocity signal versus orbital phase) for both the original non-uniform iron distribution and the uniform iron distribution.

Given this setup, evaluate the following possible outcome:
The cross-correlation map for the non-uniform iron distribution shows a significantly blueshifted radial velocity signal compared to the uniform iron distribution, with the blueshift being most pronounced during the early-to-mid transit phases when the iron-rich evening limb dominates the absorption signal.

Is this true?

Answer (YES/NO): NO